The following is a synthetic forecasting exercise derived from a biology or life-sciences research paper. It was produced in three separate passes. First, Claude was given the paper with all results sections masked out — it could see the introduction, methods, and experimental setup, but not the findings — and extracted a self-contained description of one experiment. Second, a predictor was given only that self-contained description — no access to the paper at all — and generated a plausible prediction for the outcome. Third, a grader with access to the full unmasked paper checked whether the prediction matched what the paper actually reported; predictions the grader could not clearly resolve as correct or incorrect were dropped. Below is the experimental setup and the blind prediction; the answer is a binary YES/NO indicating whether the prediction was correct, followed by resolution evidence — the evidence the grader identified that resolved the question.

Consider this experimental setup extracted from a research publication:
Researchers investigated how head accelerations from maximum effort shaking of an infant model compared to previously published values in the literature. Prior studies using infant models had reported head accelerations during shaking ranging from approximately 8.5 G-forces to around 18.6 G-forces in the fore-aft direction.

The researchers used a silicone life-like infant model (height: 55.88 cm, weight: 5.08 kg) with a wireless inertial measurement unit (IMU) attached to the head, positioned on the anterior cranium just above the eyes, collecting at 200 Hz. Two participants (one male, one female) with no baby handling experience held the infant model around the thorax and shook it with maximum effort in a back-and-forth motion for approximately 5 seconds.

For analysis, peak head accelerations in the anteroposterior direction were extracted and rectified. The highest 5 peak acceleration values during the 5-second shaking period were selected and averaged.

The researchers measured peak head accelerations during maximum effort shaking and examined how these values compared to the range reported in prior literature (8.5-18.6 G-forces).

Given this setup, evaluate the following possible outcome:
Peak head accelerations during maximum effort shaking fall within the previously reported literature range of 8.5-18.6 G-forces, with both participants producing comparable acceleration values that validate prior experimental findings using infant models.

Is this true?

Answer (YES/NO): YES